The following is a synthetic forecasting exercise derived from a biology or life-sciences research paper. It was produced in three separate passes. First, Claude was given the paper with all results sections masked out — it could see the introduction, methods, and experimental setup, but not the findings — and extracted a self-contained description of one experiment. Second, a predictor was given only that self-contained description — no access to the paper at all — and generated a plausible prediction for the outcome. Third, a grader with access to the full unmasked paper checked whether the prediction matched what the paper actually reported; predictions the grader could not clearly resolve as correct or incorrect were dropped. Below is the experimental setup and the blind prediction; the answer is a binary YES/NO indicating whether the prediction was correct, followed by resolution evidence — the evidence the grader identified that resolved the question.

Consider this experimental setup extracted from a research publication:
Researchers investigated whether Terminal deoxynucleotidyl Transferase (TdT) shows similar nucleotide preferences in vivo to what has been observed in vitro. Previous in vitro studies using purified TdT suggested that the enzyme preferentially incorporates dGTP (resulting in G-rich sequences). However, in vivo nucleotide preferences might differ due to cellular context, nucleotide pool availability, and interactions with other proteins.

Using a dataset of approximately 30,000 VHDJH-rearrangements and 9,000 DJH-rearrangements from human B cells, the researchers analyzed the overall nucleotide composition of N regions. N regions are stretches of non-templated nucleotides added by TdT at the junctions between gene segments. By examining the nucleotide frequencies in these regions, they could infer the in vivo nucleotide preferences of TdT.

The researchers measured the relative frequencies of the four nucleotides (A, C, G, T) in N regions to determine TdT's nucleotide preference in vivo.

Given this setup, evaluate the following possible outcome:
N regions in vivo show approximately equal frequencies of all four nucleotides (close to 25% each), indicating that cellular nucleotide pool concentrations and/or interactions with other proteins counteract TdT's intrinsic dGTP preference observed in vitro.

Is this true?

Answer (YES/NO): NO